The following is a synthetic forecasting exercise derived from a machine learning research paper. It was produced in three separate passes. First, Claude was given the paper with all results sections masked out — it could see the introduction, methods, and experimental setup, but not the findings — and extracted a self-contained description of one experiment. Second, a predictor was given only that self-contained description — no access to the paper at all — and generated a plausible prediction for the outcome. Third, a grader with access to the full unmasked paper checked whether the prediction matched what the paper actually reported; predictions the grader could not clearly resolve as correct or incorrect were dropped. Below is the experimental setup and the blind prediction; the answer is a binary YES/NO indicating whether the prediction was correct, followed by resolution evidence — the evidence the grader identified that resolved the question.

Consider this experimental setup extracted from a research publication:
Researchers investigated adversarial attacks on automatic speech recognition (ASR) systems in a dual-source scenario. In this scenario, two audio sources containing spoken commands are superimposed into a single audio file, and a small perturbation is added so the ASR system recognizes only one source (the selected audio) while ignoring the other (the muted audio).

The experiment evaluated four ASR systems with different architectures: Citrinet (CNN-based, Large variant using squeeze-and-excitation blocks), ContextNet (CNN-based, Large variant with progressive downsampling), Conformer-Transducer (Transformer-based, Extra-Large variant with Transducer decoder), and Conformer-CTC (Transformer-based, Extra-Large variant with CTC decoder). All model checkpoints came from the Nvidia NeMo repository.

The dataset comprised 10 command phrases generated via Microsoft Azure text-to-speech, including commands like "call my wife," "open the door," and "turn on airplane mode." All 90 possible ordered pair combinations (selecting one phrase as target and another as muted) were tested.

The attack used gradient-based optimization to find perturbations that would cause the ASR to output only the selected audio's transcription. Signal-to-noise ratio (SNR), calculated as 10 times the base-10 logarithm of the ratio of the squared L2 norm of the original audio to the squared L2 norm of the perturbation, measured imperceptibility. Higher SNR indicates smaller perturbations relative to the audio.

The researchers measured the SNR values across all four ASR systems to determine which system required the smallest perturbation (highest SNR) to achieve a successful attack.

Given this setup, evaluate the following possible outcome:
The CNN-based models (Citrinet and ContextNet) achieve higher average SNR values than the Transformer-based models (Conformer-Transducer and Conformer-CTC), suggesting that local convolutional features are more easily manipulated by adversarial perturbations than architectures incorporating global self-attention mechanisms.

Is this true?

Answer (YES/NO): NO